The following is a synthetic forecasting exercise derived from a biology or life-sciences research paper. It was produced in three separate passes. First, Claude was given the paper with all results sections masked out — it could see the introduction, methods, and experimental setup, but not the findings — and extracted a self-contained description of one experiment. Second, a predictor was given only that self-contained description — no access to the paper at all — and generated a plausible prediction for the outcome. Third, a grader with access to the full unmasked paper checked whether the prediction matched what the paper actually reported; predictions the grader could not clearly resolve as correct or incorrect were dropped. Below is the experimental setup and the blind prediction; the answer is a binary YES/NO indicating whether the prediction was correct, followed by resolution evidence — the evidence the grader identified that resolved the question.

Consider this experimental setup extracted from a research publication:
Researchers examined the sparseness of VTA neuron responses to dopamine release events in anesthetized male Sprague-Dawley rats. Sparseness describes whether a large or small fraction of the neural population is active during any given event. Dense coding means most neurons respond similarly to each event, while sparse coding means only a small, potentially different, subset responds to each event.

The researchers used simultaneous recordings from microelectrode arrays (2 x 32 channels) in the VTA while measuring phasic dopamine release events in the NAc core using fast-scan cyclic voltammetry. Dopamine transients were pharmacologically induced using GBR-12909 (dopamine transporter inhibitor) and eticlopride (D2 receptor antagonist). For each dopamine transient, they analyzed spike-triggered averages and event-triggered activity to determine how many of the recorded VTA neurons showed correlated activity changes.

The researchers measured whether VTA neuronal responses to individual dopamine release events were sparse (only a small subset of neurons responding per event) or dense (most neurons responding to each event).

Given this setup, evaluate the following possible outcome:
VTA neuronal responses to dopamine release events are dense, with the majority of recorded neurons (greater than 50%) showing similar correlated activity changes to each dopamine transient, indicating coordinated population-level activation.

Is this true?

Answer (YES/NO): NO